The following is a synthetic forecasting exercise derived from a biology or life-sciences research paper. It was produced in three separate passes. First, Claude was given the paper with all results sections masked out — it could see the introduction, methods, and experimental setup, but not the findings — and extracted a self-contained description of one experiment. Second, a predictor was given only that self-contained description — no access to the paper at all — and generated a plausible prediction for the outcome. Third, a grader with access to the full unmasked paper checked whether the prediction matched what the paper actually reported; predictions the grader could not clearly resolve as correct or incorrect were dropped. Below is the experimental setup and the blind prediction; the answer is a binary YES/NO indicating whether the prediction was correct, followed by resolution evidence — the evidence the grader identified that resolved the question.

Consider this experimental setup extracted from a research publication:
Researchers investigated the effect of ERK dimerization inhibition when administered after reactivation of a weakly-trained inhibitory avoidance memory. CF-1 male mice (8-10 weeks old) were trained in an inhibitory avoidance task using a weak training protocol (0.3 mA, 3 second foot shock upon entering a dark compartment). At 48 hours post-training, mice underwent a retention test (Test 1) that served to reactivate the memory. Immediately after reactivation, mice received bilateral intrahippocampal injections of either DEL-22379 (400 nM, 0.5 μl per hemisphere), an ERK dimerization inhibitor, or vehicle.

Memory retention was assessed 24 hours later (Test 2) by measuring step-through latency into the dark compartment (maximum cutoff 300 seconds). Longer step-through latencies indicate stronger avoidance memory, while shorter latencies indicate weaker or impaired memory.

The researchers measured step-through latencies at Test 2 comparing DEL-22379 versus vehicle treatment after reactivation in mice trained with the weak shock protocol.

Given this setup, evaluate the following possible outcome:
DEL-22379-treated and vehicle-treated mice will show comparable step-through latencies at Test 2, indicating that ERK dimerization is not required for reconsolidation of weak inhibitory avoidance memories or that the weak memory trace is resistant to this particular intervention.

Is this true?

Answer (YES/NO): NO